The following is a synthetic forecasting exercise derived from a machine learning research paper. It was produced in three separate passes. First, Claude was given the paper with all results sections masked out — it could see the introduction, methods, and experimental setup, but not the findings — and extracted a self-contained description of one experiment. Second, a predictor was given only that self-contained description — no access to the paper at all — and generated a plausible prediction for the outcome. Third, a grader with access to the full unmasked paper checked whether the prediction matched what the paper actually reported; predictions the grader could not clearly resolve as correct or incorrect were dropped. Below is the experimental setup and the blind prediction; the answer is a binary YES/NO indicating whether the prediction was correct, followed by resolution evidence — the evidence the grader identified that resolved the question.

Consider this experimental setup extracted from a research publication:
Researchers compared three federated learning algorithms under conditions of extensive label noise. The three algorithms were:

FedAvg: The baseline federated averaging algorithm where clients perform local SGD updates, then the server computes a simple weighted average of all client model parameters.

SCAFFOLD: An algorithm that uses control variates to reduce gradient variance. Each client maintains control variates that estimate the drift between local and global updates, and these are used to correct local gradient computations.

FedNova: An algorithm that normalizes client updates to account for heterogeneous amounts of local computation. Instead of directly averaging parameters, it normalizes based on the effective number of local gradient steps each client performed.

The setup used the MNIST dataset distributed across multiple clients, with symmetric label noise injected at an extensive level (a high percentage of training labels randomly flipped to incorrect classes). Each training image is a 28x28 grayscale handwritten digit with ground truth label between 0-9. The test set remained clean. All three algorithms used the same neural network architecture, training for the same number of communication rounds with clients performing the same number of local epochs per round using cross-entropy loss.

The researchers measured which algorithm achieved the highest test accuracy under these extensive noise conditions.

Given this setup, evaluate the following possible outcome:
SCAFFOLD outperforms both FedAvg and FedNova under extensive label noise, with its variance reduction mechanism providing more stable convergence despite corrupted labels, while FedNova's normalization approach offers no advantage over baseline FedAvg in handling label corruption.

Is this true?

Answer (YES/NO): NO